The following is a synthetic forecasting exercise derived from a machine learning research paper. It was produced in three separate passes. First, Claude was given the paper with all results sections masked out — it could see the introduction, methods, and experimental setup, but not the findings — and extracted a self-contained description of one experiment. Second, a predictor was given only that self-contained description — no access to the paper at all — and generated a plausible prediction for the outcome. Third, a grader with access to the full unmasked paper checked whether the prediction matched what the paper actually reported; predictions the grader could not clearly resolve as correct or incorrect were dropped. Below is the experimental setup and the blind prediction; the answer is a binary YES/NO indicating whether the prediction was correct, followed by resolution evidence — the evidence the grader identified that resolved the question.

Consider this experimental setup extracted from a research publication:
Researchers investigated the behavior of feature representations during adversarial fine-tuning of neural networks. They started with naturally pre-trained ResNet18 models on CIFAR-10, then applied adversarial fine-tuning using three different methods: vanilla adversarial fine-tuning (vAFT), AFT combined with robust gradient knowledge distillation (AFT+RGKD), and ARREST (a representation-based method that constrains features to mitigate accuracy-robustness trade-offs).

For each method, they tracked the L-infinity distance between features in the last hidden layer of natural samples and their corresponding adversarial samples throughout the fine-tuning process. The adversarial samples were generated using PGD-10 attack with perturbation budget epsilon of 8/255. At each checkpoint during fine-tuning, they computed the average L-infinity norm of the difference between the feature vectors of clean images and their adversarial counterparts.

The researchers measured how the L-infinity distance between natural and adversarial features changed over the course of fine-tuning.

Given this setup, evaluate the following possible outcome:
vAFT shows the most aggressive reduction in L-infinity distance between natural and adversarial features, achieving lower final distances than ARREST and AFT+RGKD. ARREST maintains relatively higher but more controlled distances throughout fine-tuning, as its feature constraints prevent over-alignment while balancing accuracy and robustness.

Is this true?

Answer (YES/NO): NO